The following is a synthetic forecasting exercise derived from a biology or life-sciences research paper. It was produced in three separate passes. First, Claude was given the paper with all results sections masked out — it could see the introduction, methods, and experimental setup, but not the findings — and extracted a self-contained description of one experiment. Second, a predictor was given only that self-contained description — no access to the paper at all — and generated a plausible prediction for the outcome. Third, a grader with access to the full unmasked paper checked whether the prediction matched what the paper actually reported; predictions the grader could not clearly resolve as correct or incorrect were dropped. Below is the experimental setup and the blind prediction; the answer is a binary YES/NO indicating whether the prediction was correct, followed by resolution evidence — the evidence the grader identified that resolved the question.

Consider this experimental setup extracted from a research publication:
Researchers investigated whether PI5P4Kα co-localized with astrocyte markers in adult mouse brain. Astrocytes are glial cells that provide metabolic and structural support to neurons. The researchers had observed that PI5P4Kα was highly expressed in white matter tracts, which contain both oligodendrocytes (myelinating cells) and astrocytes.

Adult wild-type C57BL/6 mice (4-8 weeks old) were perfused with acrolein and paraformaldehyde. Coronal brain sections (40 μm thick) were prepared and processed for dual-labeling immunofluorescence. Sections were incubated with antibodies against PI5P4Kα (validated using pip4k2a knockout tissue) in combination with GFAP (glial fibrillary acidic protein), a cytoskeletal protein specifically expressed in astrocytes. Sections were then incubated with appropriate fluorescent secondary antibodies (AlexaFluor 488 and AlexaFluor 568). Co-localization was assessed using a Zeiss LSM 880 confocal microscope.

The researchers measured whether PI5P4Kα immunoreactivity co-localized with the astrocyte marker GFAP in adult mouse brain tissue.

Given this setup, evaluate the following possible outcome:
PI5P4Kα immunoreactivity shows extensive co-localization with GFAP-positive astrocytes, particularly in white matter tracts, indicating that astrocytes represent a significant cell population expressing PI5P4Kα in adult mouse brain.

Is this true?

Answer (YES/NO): NO